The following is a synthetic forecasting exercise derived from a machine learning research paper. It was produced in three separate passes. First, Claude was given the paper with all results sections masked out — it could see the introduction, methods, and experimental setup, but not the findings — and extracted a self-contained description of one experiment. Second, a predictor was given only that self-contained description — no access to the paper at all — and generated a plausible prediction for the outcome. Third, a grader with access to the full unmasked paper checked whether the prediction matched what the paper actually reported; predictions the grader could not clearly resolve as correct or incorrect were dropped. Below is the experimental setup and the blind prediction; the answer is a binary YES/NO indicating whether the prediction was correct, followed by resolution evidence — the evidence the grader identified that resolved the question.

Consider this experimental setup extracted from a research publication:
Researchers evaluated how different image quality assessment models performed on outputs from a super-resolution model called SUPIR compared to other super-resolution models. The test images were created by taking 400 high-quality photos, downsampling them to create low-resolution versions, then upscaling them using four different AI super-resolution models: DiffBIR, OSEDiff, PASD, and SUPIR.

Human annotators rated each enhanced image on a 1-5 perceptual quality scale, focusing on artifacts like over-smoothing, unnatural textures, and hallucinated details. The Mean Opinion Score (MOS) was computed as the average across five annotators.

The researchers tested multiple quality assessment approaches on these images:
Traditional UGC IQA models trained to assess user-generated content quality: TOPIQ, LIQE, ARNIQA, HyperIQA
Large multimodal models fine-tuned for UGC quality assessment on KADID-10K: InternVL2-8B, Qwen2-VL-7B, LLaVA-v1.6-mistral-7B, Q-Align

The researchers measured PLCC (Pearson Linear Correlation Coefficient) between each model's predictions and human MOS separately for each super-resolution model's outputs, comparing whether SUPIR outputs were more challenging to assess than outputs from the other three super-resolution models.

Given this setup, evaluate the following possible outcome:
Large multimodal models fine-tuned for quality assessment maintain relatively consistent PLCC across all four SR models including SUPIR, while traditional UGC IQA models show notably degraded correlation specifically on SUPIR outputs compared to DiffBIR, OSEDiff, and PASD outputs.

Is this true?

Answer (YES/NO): NO